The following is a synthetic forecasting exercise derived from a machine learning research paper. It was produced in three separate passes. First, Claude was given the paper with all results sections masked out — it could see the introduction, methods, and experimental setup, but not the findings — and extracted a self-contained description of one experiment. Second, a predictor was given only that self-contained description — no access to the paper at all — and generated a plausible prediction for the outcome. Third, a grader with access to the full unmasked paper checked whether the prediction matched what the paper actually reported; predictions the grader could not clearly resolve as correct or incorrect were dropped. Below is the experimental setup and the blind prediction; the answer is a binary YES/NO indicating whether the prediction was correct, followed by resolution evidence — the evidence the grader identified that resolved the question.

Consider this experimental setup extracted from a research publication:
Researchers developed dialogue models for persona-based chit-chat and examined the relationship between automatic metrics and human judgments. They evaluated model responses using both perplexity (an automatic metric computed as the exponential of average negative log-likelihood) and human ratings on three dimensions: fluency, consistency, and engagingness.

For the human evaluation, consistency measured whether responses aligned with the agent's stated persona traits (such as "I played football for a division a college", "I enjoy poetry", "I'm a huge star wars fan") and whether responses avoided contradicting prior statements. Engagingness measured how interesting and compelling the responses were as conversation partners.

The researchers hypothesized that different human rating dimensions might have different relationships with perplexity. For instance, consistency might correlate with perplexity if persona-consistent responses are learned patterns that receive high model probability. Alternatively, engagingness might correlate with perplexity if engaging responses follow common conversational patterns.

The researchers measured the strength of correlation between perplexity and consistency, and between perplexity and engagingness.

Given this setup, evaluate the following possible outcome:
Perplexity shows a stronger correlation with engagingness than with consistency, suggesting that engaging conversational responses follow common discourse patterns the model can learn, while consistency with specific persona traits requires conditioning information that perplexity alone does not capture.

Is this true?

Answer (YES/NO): NO